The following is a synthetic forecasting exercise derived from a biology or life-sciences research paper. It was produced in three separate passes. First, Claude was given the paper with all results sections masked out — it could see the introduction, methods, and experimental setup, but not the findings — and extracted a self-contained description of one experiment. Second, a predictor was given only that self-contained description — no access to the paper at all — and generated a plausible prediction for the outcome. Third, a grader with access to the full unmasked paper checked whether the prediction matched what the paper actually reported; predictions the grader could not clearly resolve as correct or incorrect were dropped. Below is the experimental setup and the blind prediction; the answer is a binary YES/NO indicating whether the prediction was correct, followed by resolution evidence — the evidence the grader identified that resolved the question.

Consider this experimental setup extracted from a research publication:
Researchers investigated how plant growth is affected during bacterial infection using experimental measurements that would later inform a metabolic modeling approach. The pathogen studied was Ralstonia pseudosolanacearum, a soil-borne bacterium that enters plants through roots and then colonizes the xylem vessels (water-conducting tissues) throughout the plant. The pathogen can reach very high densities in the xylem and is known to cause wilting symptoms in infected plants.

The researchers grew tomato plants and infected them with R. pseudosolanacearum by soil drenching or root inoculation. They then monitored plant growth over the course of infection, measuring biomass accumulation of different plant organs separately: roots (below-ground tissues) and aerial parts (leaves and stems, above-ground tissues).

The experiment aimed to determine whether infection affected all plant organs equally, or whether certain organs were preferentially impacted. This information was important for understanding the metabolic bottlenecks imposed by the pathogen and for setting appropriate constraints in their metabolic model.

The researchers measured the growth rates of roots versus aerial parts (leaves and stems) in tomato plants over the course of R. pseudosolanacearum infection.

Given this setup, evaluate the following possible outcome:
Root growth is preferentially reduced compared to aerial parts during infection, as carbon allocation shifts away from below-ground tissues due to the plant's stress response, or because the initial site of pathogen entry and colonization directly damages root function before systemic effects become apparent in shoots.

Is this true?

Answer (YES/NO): NO